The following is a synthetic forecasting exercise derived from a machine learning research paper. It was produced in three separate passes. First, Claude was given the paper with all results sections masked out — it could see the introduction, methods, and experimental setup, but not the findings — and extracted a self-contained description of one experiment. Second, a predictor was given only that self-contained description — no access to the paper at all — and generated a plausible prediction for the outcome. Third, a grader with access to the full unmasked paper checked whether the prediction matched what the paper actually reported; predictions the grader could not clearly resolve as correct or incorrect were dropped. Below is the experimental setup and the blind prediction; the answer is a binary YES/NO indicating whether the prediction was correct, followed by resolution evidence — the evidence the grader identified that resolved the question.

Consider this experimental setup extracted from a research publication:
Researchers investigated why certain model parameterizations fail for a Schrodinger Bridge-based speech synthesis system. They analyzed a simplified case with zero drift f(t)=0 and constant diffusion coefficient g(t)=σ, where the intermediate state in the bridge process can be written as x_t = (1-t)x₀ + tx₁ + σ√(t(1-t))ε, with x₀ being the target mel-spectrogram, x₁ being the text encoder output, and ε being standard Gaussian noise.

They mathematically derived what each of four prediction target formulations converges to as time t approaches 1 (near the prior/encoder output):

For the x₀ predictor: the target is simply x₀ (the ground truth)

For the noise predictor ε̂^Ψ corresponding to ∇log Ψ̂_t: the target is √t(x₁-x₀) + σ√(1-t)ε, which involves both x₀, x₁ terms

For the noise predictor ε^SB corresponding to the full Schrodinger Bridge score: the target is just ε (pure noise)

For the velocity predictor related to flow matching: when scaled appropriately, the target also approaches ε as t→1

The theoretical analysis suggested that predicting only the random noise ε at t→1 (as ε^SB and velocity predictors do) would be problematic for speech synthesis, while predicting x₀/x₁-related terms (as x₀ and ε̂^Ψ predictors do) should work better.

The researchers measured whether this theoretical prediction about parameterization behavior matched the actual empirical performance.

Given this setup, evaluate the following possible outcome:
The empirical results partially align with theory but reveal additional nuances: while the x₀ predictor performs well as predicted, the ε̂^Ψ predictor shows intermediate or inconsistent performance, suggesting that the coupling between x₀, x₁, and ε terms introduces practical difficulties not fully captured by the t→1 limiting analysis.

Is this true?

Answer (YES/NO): NO